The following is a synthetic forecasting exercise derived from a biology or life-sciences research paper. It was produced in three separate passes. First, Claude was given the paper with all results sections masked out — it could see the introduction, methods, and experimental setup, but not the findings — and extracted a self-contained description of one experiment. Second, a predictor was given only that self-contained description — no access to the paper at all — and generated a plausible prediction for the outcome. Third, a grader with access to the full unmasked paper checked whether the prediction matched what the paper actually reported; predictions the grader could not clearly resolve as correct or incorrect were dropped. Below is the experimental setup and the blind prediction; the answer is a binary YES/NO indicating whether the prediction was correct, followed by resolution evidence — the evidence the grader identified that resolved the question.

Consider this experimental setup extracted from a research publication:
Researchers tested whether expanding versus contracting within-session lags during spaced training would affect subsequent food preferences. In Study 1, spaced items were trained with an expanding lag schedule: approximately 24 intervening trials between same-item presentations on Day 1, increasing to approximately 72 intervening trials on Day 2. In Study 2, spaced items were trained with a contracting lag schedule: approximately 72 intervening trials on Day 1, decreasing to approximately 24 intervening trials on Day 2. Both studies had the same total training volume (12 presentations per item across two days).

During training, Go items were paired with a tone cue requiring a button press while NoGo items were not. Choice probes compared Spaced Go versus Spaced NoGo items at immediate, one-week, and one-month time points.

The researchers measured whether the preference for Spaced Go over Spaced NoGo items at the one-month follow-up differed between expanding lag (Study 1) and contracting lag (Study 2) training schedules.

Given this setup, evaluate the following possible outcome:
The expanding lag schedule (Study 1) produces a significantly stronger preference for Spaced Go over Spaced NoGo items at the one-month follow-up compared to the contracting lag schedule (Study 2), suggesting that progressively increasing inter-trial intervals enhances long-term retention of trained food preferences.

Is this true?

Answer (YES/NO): NO